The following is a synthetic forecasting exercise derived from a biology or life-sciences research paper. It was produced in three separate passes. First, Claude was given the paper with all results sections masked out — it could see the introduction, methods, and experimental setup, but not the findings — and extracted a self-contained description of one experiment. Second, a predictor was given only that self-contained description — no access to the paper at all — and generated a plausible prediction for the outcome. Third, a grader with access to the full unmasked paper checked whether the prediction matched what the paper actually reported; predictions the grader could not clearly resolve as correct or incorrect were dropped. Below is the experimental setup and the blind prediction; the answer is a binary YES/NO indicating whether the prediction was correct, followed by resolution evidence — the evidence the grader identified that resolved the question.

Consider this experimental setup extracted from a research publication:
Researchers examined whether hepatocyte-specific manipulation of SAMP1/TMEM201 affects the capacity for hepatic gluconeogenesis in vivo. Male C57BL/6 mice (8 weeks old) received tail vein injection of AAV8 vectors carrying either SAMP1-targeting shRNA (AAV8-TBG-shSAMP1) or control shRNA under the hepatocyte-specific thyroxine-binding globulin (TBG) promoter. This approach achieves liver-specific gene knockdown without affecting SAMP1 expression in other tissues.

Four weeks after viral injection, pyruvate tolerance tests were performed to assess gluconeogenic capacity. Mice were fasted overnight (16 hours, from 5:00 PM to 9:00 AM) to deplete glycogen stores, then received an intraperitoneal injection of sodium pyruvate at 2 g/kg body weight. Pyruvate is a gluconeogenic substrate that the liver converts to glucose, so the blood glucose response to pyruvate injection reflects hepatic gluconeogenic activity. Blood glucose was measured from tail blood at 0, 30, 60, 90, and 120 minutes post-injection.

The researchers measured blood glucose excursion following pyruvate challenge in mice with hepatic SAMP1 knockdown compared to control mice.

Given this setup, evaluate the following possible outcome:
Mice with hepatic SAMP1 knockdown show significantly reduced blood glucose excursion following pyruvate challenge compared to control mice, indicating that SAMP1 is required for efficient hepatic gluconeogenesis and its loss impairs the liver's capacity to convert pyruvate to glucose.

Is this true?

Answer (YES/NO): YES